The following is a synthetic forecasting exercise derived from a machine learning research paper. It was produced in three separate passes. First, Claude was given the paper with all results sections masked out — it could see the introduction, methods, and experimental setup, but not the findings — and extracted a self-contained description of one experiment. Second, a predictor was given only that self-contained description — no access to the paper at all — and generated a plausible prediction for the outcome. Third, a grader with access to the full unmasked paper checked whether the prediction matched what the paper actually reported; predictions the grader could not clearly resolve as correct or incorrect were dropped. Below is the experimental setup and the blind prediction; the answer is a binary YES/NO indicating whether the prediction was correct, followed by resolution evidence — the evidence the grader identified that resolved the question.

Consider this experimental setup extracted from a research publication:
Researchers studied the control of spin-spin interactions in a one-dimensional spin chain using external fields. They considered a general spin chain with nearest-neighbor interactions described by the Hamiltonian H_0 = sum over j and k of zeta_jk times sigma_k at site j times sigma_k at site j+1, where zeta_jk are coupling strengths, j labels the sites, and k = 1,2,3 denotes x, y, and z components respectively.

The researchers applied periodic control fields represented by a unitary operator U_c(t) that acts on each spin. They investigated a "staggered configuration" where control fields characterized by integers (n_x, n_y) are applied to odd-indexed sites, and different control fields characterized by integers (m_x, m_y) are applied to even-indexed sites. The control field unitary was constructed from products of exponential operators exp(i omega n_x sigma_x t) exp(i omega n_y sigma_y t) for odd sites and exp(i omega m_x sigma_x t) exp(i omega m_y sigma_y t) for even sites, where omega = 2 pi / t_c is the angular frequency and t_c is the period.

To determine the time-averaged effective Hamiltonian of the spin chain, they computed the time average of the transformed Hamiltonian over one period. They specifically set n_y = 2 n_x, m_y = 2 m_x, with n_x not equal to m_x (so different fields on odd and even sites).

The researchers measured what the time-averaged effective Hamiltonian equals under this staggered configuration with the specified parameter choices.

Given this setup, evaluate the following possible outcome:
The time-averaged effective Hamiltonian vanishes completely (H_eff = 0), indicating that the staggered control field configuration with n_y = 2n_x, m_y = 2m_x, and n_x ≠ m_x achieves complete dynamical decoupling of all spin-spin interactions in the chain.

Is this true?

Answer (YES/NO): YES